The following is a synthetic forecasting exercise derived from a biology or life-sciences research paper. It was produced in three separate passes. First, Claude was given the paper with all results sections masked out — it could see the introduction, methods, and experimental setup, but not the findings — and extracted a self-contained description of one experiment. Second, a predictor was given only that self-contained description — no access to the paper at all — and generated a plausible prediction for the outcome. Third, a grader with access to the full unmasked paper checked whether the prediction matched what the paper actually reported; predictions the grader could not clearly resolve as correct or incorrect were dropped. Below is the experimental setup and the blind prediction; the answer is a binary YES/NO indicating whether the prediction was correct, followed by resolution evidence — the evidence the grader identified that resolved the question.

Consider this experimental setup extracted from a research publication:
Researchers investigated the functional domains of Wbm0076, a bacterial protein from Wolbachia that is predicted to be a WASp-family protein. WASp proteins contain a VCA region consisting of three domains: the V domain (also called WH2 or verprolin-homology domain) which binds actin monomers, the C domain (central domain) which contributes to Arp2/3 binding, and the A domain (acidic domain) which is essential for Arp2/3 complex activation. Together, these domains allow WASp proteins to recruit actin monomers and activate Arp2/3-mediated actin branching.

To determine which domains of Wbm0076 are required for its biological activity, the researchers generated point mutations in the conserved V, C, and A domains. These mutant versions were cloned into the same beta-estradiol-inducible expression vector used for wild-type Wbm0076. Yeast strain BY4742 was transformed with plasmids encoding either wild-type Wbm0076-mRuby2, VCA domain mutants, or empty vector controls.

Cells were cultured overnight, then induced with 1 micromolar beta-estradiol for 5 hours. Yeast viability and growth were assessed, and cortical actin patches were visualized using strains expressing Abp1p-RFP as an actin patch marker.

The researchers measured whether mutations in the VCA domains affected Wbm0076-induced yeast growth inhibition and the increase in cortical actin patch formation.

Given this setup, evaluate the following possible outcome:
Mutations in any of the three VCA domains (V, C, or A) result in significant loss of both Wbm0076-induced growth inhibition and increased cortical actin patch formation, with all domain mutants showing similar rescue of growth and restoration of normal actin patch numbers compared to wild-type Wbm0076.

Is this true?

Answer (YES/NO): NO